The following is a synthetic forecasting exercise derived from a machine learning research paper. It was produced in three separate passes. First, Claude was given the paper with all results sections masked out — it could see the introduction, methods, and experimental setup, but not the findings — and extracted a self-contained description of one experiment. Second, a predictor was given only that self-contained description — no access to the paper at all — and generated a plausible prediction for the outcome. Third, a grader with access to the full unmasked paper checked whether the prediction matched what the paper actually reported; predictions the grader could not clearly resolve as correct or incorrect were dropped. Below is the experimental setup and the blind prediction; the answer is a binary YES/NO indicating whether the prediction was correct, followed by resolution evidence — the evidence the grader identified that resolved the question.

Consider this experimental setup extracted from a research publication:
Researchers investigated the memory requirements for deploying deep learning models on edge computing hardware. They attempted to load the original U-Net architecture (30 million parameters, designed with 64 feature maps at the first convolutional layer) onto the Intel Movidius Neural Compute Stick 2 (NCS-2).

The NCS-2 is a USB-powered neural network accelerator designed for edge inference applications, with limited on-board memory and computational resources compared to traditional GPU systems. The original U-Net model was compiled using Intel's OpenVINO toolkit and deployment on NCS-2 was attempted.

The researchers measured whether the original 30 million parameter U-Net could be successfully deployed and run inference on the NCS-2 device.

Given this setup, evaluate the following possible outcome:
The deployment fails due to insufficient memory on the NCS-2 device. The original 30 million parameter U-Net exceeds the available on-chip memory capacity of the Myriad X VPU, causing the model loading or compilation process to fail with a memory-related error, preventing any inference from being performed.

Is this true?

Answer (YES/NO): YES